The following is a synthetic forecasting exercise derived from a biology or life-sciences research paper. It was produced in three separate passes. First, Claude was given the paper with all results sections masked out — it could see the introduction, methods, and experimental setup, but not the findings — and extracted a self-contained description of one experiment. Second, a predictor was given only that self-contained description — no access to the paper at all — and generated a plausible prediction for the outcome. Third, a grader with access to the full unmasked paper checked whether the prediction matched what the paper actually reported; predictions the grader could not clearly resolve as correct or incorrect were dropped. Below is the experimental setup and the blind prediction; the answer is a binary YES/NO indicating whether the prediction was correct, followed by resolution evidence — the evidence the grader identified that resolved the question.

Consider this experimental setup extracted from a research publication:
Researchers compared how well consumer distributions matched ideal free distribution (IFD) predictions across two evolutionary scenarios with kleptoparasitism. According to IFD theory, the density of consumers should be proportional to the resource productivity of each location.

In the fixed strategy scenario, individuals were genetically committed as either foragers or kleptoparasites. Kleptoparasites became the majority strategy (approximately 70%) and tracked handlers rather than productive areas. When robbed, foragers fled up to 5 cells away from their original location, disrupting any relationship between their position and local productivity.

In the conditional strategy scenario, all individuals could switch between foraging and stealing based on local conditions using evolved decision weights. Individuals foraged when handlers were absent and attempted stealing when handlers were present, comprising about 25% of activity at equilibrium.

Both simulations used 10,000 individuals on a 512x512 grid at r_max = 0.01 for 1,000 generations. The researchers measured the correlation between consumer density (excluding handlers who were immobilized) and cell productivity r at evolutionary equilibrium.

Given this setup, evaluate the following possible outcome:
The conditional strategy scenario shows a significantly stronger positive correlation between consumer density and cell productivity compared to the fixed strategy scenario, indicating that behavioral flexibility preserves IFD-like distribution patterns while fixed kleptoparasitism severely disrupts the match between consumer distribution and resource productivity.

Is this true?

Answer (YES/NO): NO